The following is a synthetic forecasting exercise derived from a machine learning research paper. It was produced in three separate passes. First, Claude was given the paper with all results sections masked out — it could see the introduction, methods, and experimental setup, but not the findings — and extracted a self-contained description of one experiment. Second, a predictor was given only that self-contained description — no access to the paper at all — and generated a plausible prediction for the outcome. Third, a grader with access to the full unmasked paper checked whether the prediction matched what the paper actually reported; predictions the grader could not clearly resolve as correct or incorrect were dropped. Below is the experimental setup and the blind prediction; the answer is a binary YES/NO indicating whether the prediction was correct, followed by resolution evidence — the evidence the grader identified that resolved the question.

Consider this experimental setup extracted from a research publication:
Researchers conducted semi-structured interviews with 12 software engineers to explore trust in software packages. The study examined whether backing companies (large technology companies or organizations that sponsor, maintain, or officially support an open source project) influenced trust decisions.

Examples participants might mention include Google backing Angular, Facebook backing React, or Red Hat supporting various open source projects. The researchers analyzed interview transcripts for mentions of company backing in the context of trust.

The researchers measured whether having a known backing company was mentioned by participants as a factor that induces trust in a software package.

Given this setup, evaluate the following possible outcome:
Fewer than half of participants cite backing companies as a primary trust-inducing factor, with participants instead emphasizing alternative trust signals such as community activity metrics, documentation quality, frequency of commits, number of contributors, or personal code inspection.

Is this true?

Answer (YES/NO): YES